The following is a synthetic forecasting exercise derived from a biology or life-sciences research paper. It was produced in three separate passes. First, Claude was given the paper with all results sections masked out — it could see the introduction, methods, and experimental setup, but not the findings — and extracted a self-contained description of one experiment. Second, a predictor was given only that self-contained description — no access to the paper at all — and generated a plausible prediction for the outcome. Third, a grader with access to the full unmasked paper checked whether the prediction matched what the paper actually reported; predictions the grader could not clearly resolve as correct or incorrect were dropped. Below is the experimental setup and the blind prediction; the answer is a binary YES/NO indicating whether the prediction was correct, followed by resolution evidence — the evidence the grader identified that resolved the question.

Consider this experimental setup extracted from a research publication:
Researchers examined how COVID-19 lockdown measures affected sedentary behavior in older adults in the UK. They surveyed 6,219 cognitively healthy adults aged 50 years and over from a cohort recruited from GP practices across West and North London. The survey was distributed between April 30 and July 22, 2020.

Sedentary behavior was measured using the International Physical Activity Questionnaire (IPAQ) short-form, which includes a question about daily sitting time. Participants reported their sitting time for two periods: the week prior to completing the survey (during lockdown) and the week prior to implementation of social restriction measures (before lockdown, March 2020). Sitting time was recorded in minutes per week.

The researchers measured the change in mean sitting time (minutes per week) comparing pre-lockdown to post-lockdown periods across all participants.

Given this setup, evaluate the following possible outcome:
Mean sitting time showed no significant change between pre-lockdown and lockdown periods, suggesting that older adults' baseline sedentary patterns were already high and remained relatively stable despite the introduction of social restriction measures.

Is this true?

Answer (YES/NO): NO